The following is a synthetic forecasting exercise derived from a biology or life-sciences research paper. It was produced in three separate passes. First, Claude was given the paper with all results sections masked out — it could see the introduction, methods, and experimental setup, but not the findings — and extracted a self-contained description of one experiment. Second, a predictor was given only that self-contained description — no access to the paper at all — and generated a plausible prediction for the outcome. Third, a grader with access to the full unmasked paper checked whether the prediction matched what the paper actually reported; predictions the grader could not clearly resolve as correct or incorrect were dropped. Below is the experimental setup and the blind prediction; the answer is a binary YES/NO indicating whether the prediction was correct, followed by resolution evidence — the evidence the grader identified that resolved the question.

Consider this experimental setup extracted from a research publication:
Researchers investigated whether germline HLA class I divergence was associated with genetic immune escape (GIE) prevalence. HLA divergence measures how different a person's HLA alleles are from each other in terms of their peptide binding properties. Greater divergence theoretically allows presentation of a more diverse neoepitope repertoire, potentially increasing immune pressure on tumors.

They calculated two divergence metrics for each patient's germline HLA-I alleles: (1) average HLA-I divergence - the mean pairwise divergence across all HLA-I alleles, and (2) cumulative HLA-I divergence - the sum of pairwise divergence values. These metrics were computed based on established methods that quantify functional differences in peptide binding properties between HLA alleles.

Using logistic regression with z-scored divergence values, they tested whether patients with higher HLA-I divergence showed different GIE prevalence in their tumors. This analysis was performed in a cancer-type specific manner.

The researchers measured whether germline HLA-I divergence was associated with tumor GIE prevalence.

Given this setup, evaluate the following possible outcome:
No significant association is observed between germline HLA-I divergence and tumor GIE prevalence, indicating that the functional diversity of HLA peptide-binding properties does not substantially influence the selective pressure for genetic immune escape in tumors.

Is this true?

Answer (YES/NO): YES